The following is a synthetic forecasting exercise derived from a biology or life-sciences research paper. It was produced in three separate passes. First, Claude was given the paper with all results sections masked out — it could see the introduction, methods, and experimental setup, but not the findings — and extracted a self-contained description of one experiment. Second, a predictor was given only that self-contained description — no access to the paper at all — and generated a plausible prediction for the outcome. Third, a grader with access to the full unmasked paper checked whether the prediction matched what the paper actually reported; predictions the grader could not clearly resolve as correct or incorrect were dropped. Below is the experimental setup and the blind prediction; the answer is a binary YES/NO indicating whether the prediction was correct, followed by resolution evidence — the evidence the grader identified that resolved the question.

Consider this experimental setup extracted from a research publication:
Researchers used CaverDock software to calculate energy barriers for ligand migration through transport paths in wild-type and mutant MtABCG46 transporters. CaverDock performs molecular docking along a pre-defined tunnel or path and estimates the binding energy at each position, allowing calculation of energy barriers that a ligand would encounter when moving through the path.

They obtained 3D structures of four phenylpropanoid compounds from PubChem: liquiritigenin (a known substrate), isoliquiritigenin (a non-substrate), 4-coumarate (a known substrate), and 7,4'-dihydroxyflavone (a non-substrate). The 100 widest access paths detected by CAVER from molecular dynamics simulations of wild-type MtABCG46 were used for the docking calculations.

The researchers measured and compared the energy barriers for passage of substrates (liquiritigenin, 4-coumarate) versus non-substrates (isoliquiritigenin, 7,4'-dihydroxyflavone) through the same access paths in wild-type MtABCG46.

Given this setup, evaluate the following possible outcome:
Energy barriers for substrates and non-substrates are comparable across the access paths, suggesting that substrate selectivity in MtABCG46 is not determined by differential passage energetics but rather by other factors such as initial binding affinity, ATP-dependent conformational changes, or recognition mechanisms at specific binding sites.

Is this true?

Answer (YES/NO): NO